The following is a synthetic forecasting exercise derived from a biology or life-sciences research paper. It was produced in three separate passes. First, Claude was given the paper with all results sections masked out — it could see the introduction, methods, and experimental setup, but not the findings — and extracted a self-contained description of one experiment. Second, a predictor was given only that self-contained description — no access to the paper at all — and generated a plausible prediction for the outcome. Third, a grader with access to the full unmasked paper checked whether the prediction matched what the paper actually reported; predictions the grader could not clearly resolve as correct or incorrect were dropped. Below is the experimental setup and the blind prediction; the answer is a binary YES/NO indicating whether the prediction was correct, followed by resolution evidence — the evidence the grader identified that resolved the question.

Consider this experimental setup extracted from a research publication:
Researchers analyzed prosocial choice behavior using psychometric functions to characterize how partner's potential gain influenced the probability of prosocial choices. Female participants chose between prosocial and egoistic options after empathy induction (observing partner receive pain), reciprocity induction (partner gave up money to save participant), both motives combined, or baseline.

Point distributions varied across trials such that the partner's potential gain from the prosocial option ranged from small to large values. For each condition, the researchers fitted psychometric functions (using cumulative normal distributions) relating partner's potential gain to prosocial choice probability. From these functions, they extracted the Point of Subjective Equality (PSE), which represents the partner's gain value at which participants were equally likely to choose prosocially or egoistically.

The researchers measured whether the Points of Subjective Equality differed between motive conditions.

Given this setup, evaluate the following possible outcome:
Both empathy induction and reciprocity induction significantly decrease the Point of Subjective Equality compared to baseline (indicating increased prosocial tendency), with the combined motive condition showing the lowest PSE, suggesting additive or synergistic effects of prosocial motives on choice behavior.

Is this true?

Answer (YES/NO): NO